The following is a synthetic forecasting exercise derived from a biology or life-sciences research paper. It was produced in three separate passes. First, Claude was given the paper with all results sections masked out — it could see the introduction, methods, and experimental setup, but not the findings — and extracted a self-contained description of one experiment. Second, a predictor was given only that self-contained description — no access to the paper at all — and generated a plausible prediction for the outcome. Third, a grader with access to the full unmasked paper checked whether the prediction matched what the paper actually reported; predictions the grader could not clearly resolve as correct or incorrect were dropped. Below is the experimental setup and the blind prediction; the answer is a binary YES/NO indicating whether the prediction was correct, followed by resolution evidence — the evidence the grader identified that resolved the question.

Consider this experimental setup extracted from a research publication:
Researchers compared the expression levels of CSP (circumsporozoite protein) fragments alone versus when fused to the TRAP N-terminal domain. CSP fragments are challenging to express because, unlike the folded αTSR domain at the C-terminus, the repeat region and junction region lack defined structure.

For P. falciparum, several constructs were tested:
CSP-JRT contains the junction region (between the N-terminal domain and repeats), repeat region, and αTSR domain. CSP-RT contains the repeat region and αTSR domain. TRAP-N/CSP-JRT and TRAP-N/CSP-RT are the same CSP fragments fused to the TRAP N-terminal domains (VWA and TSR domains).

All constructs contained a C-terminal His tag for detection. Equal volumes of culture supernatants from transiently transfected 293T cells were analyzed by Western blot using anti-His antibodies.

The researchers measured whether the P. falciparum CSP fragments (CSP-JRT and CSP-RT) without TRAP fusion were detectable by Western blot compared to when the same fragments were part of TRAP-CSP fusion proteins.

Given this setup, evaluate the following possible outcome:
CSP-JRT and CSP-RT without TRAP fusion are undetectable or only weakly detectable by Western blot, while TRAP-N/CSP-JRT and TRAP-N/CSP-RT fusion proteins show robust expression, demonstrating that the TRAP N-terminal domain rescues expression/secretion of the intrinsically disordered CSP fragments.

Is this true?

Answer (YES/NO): YES